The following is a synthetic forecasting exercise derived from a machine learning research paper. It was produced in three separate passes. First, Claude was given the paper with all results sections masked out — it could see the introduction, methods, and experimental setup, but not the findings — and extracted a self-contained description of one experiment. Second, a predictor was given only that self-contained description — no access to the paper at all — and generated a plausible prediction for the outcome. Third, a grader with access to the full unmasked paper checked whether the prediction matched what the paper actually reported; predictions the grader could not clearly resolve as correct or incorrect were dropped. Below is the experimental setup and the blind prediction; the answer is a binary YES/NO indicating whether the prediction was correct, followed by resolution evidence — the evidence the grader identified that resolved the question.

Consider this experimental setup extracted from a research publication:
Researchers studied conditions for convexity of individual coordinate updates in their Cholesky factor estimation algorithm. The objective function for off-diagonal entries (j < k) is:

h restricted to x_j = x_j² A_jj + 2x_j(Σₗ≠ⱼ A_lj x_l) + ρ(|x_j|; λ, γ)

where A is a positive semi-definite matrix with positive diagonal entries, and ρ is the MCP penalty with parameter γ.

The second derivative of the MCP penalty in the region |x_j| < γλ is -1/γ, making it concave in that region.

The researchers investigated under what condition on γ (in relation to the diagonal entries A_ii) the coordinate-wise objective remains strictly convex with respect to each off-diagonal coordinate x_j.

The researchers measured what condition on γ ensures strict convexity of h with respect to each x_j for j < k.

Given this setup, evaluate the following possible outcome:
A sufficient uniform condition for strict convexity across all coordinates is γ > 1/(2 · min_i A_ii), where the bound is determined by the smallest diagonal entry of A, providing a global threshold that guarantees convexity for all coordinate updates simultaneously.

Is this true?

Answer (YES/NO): NO